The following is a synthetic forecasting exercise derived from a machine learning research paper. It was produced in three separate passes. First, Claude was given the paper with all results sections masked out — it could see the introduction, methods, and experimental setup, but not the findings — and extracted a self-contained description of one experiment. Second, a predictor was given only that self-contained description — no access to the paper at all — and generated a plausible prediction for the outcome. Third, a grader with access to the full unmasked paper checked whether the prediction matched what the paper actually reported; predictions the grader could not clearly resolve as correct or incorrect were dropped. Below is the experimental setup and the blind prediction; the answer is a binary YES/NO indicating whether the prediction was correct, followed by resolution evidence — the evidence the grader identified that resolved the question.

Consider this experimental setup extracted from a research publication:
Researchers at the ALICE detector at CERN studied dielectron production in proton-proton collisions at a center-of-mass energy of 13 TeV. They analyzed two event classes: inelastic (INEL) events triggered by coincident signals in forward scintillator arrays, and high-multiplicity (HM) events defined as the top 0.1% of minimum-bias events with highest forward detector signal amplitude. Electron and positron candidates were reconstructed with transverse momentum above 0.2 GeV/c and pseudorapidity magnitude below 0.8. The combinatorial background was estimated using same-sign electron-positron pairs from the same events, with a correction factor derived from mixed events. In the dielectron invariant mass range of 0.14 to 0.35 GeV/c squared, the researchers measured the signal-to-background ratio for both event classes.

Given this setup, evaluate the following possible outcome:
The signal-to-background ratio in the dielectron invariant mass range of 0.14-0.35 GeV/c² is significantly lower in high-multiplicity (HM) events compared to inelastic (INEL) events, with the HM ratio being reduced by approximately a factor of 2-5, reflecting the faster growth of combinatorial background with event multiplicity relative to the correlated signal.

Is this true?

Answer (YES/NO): YES